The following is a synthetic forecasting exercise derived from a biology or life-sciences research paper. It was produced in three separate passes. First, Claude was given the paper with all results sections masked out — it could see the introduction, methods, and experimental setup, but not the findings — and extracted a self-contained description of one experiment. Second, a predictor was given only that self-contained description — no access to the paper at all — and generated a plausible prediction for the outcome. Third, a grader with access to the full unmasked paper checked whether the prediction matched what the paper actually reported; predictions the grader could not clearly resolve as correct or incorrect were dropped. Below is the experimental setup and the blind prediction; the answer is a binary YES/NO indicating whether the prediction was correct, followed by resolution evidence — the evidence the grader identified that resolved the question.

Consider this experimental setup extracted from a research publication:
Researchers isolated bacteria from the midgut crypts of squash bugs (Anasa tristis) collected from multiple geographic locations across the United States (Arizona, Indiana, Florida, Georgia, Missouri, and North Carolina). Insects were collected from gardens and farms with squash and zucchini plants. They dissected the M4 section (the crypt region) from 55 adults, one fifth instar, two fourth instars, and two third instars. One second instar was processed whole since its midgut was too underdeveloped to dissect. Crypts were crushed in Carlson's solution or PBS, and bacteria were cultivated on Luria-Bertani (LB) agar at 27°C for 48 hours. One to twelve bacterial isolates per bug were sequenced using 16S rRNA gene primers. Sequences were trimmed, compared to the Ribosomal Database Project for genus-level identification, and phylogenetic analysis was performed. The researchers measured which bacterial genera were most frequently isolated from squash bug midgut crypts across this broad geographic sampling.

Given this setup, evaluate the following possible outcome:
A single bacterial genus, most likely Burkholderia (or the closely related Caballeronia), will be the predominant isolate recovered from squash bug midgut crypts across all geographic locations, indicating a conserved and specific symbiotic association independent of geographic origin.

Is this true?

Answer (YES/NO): YES